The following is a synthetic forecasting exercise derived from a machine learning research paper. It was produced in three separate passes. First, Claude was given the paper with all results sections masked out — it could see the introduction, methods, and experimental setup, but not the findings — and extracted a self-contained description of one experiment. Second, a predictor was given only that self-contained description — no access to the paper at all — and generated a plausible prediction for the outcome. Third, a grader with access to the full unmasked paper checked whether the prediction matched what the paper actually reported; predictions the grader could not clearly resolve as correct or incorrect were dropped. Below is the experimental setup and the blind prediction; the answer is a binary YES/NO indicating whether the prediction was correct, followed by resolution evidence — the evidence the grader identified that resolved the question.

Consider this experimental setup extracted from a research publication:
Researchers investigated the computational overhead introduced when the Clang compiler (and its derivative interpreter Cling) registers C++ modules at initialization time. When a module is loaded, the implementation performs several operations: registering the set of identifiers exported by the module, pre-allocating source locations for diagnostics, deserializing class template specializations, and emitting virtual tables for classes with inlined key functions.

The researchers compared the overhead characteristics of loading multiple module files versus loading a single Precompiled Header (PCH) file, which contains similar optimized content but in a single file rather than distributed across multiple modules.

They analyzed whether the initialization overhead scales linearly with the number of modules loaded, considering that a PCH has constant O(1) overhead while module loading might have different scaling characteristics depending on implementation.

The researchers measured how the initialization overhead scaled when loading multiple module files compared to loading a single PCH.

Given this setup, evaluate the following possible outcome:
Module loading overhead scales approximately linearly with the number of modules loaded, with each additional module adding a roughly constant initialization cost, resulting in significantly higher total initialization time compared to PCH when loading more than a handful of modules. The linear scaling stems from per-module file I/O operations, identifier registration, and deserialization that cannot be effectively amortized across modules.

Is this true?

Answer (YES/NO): YES